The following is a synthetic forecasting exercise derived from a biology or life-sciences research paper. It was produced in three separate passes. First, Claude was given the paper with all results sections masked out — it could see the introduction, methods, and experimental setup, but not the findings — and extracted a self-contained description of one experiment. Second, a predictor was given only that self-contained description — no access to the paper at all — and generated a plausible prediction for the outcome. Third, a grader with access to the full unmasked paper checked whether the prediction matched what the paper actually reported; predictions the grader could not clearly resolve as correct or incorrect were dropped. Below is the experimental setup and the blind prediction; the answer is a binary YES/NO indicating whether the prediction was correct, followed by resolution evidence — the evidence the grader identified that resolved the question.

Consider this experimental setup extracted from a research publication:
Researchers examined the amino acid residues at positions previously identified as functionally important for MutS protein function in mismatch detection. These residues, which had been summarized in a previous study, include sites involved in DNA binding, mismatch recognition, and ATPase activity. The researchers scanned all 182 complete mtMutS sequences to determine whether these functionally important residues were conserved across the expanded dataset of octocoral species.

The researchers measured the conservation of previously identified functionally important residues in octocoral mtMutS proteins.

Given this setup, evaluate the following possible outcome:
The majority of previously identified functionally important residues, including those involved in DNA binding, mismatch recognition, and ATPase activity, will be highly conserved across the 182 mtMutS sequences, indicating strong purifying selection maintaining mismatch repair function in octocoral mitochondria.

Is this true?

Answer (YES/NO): YES